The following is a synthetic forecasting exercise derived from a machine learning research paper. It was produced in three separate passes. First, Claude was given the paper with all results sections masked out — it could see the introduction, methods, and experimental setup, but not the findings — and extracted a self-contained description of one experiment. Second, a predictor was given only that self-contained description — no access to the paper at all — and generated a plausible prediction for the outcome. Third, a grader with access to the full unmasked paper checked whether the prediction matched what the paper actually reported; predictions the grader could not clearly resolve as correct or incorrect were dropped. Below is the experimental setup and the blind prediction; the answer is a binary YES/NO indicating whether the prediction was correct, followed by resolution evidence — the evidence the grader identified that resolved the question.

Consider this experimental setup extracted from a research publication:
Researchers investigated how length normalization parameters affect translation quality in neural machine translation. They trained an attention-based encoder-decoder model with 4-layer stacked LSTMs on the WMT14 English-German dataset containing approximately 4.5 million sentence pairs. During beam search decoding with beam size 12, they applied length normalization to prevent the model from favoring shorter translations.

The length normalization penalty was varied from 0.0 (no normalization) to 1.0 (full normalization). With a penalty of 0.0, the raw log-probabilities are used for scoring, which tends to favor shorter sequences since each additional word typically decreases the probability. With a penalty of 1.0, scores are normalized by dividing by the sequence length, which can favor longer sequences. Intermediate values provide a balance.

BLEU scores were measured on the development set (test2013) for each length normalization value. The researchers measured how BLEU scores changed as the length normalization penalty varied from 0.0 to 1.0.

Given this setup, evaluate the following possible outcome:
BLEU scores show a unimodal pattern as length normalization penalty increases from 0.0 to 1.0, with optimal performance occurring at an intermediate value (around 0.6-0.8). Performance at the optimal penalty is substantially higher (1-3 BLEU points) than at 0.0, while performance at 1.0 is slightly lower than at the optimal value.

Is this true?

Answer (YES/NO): NO